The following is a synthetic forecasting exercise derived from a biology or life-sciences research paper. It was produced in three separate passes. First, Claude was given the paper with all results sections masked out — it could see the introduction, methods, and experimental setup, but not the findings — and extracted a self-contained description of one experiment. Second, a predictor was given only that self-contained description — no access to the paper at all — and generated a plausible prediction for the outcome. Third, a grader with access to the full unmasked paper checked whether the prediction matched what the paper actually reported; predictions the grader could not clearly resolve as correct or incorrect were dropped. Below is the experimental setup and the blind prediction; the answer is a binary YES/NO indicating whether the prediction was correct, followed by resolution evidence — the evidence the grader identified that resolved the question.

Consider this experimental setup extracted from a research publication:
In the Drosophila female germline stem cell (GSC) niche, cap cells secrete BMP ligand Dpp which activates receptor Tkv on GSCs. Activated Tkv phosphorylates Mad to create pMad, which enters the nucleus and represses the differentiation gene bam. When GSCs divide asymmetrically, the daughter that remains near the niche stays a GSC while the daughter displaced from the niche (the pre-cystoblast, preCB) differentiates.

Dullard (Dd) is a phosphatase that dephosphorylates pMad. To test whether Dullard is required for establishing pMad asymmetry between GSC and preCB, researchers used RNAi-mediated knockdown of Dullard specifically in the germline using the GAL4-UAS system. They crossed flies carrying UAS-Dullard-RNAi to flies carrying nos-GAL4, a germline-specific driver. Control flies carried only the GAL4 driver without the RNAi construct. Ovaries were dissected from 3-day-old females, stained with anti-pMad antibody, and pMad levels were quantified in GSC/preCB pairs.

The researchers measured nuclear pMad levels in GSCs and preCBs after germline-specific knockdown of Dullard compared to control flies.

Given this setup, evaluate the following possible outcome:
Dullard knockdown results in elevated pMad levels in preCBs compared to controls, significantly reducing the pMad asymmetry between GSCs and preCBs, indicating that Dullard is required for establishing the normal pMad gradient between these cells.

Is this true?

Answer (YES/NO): YES